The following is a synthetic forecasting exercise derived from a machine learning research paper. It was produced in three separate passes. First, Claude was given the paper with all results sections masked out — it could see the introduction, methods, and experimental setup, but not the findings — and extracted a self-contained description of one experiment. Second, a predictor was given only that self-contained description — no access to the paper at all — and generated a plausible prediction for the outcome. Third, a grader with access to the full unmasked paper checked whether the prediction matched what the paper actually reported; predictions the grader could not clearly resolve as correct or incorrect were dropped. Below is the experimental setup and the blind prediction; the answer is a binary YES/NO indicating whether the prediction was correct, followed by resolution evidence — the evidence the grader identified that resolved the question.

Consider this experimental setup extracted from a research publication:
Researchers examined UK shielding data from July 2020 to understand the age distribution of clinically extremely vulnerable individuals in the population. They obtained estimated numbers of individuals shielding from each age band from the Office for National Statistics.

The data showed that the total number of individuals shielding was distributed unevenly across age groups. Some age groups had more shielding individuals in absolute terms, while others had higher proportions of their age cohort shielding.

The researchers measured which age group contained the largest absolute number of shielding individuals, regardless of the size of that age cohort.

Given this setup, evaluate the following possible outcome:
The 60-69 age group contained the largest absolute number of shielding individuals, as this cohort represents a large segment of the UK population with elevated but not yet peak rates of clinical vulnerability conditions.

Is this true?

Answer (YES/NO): NO